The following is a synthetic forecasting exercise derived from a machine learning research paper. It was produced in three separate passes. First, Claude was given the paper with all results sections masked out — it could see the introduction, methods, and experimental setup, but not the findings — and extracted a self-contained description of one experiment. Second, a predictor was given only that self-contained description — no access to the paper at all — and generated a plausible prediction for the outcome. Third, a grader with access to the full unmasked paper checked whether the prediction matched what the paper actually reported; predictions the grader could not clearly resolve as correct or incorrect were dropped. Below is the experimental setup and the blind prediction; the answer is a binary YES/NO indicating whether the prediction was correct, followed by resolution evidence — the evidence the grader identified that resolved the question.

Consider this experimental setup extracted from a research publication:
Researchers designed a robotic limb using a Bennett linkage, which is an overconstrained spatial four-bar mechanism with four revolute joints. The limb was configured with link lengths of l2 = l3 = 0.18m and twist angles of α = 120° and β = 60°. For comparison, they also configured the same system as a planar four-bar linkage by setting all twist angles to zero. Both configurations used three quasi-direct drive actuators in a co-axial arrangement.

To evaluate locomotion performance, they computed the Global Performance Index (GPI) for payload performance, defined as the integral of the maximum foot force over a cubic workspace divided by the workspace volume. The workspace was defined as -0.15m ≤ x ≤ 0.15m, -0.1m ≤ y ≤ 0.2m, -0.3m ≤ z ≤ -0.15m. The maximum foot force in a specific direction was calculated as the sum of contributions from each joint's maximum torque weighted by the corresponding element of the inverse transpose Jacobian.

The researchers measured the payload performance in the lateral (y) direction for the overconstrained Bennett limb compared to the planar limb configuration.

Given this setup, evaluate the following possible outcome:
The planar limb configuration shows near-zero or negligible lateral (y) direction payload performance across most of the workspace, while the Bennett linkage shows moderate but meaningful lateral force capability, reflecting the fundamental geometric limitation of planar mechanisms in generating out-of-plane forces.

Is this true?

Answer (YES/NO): NO